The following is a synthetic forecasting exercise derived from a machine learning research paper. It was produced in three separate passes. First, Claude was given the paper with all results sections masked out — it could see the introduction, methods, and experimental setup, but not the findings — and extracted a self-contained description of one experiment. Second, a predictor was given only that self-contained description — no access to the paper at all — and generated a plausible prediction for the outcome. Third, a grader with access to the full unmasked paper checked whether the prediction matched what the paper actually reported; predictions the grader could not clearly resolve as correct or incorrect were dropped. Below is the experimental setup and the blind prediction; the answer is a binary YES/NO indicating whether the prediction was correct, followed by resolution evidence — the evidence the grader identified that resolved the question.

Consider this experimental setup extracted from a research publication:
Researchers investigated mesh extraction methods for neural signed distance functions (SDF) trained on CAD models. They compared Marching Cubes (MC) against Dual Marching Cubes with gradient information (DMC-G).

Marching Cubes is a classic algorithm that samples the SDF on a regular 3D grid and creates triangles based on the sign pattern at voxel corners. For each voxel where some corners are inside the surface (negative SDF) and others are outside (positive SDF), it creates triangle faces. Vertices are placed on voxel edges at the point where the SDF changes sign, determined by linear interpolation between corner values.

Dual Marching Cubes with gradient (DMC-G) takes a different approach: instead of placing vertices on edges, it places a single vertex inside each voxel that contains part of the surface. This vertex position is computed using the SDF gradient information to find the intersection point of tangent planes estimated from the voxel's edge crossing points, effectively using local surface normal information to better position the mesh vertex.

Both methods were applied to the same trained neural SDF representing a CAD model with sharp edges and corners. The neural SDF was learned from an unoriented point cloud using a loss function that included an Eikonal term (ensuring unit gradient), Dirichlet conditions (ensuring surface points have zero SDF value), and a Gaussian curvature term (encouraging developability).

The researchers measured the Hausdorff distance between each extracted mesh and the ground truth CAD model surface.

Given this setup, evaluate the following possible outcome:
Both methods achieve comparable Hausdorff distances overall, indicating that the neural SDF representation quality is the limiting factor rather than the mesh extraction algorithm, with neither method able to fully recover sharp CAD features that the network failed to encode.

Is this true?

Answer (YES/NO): NO